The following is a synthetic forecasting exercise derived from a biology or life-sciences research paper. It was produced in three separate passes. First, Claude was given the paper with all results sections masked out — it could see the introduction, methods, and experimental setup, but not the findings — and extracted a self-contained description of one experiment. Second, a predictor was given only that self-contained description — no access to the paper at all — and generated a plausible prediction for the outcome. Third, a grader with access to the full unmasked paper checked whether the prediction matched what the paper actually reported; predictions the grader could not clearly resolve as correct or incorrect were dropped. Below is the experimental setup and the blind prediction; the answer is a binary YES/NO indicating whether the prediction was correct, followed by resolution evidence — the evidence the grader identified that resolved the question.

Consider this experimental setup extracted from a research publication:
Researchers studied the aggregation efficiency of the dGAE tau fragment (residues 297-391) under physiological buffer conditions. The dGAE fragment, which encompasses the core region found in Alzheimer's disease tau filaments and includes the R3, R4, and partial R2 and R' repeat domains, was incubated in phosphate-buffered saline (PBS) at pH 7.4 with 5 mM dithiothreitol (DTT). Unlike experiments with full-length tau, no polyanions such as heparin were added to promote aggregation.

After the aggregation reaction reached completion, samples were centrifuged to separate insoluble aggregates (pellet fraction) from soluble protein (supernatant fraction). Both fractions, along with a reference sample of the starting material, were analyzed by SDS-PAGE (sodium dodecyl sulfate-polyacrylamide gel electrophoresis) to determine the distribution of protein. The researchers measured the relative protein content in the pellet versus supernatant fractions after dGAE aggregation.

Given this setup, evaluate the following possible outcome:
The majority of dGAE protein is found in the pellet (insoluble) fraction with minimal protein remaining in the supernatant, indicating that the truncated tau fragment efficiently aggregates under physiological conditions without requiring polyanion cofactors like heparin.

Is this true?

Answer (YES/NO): YES